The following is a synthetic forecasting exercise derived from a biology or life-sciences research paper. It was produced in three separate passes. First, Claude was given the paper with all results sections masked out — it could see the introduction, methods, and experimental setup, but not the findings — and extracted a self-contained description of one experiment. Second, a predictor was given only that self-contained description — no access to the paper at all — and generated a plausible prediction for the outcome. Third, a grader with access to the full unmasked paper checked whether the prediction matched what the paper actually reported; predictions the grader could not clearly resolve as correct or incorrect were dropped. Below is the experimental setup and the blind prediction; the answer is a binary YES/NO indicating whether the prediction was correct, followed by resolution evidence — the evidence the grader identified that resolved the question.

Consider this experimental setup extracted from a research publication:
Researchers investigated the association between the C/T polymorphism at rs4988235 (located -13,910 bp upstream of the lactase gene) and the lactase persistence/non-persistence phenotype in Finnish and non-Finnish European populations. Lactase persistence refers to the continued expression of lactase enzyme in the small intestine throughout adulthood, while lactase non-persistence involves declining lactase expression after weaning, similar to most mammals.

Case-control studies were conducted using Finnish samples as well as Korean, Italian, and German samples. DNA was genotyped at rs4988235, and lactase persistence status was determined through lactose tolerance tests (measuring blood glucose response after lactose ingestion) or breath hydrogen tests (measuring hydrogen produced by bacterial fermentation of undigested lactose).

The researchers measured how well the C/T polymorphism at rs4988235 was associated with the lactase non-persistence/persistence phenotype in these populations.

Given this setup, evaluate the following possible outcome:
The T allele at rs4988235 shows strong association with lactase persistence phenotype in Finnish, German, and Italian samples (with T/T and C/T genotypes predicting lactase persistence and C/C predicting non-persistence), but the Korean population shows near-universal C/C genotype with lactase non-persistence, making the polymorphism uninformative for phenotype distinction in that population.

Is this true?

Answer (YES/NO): NO